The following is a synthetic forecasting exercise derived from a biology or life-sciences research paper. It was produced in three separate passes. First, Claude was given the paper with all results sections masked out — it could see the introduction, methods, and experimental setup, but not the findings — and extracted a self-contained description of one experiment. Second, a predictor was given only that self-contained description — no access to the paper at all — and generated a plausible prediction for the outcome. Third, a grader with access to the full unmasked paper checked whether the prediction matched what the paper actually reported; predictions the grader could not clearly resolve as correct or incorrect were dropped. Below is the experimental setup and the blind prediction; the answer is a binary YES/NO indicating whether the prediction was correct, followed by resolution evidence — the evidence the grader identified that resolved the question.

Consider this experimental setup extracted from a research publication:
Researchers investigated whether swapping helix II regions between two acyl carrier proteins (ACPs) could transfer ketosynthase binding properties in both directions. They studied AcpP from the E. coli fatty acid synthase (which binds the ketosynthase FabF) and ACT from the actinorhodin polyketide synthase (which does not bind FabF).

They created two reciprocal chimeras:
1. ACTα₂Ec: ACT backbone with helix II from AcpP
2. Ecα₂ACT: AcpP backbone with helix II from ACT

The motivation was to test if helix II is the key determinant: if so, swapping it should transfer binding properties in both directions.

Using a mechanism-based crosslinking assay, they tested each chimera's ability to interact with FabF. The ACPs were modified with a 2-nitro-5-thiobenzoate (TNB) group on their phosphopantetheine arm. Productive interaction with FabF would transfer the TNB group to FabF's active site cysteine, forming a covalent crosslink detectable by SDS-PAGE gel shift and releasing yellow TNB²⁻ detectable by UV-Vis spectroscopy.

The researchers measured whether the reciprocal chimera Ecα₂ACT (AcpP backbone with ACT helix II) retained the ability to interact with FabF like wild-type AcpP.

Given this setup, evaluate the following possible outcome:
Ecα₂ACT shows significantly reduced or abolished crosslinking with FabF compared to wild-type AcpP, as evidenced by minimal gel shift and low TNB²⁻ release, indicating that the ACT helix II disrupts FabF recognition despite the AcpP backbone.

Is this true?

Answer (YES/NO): YES